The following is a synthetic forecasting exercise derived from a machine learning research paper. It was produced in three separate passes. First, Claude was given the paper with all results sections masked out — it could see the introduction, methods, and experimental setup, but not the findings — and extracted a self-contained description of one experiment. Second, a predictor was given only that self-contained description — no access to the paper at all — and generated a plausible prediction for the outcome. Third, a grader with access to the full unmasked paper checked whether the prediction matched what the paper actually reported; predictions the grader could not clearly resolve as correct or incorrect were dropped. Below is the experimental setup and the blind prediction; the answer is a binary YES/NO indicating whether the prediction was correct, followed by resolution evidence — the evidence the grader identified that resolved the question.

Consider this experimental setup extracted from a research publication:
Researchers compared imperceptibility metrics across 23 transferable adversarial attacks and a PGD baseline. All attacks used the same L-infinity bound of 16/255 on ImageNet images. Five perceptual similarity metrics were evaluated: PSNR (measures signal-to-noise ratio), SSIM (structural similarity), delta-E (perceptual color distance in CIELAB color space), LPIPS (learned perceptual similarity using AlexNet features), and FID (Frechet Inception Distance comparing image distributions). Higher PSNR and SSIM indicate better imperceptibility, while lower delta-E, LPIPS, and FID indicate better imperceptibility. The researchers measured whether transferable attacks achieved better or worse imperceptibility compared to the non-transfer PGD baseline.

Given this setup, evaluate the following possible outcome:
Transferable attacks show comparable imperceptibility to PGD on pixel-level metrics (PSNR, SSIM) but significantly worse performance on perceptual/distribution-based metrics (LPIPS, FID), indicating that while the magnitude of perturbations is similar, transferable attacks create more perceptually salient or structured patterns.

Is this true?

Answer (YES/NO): NO